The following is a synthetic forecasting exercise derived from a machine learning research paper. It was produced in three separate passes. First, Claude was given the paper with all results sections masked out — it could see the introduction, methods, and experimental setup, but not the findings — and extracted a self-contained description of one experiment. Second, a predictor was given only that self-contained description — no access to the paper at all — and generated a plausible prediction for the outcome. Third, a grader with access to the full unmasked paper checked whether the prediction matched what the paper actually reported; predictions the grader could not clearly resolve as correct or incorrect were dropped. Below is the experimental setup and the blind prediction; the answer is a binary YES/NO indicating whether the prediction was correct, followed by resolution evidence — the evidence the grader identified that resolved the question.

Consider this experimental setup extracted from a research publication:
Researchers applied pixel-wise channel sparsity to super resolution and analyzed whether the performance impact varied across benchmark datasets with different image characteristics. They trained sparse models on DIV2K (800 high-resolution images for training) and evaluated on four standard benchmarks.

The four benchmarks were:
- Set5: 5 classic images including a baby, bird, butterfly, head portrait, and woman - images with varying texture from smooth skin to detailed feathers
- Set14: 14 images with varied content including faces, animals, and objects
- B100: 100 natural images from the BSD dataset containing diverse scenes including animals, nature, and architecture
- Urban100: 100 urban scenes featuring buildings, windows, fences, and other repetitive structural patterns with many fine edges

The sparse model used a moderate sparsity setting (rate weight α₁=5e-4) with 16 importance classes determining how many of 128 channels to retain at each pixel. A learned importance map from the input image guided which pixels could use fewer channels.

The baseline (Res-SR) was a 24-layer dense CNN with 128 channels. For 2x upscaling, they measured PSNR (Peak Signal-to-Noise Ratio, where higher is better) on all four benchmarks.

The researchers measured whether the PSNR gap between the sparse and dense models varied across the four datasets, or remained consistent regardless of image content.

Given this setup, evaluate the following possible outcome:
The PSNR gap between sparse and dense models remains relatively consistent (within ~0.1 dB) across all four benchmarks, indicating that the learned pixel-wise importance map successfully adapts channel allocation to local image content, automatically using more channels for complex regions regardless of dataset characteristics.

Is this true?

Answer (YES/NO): NO